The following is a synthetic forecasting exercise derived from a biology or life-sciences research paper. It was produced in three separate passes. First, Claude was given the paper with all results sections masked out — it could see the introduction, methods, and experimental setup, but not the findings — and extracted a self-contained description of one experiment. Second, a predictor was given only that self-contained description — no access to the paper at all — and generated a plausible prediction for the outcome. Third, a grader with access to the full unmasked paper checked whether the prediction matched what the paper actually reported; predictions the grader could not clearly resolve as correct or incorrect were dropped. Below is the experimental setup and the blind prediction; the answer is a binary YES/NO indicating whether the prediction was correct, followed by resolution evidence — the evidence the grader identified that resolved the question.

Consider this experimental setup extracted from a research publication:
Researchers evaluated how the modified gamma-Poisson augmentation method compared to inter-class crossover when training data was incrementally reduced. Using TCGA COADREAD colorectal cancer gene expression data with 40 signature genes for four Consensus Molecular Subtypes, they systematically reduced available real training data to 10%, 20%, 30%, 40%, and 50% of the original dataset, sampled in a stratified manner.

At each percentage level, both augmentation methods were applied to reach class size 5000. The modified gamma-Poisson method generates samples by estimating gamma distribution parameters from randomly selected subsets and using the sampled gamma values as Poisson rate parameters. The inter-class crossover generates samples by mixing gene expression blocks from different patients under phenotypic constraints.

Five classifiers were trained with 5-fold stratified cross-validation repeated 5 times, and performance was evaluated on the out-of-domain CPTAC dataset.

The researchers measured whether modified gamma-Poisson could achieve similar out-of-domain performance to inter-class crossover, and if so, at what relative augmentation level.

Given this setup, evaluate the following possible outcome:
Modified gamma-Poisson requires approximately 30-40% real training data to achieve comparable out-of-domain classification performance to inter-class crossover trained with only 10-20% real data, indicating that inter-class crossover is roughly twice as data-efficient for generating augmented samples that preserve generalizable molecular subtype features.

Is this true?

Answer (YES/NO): NO